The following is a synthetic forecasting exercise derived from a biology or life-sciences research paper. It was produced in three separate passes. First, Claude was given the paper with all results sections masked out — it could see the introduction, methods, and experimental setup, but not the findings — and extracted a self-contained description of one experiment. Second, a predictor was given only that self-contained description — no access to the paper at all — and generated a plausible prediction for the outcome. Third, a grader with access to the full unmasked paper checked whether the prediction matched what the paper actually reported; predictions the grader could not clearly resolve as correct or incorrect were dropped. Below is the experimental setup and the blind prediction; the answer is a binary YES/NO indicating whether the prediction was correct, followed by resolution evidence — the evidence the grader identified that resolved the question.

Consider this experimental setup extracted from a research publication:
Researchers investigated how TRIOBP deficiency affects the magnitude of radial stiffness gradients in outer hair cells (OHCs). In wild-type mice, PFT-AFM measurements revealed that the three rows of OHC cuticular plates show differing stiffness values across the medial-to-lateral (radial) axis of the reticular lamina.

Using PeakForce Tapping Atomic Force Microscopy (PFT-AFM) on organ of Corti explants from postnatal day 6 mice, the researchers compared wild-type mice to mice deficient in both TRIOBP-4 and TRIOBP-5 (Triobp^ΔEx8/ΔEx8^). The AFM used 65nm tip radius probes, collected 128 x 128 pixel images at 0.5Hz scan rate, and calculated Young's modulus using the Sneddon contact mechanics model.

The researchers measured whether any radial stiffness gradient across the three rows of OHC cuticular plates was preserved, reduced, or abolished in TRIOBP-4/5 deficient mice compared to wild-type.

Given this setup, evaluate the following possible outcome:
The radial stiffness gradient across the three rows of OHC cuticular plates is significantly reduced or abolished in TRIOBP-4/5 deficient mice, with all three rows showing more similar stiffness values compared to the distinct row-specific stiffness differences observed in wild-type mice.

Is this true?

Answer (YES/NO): NO